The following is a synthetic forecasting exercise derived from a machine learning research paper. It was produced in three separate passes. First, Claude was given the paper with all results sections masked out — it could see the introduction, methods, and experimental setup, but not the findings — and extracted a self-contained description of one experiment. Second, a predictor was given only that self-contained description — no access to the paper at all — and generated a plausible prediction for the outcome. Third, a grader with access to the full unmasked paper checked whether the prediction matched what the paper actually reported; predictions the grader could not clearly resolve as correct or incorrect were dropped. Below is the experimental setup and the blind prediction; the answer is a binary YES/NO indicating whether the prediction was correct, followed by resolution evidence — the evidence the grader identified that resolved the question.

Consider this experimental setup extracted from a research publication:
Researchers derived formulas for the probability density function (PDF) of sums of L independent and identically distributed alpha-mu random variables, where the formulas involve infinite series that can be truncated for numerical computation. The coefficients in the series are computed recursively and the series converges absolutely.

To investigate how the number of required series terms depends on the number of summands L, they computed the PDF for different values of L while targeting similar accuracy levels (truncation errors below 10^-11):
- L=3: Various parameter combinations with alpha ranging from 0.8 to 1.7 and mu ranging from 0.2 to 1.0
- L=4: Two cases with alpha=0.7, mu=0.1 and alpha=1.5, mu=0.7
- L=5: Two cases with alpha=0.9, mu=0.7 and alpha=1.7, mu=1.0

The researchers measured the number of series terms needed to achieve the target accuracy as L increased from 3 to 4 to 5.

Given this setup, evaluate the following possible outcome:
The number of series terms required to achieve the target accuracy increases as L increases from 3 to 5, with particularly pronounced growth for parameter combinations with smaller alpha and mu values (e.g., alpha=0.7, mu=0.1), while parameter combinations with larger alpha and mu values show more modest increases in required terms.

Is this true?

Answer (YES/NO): NO